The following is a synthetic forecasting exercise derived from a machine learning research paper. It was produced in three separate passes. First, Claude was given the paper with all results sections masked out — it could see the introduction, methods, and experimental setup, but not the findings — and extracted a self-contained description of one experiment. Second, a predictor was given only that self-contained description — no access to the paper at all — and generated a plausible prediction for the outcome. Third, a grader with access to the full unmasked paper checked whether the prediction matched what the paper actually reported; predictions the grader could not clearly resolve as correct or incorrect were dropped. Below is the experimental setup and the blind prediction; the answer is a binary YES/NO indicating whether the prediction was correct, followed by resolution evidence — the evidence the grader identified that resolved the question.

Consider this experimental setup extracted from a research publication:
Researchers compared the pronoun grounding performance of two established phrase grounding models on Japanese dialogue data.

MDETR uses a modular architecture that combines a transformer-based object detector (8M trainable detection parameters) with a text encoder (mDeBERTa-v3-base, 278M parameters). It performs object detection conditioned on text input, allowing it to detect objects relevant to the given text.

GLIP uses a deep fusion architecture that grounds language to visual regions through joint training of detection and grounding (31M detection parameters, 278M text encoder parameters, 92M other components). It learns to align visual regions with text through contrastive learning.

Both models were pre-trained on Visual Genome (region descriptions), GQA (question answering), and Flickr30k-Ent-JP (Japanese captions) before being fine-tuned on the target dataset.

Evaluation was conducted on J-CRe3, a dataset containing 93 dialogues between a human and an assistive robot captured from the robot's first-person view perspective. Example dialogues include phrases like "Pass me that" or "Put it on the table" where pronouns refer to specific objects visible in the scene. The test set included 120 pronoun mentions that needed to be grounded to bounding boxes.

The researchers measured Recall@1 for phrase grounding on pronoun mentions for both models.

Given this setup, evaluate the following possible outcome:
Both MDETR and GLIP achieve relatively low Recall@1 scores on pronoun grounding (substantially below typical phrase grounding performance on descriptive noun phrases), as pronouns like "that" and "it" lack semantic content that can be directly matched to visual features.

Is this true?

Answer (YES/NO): YES